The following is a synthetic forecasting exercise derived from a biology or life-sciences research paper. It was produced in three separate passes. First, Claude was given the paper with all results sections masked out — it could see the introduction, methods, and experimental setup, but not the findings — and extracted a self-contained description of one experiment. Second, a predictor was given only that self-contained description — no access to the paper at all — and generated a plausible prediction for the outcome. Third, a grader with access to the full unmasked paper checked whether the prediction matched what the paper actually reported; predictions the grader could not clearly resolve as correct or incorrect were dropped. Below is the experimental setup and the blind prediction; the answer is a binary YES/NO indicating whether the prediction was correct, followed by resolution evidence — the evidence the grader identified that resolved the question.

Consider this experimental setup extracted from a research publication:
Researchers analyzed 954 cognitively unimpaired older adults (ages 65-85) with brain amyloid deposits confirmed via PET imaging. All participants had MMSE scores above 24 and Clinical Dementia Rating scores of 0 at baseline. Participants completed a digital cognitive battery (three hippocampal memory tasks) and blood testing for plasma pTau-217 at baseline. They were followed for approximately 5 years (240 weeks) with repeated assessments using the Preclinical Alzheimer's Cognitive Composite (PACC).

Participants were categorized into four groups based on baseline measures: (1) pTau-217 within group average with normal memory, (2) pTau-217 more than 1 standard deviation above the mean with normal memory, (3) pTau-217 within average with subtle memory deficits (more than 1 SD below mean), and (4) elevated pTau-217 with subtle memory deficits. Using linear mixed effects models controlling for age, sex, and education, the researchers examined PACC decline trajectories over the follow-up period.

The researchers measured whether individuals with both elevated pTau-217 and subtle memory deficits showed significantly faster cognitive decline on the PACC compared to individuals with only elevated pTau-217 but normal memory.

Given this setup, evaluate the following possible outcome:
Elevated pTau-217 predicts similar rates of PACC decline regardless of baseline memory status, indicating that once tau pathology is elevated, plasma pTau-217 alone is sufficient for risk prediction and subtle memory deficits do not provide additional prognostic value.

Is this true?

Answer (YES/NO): NO